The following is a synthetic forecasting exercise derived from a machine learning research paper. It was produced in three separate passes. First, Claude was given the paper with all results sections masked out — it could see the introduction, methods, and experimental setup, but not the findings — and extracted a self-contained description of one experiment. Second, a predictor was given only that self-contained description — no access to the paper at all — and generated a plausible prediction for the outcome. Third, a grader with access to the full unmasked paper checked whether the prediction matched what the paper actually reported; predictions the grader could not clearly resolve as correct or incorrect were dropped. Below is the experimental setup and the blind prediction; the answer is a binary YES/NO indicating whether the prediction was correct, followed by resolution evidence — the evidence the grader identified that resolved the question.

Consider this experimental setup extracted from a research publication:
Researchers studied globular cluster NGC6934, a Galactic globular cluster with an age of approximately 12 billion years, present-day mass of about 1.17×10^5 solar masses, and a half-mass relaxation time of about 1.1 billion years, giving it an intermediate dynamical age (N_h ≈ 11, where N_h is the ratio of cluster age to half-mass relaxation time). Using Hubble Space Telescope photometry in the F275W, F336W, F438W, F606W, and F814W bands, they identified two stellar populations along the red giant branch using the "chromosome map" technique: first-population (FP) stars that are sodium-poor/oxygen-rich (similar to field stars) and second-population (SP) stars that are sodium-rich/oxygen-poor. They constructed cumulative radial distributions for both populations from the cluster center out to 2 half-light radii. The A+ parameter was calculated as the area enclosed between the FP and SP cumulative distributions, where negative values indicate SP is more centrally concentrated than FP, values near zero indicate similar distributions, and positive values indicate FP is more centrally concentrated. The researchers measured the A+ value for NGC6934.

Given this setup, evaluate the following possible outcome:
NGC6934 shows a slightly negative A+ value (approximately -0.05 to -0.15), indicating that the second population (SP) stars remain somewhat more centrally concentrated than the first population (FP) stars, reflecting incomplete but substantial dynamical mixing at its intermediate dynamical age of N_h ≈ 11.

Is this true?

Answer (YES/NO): NO